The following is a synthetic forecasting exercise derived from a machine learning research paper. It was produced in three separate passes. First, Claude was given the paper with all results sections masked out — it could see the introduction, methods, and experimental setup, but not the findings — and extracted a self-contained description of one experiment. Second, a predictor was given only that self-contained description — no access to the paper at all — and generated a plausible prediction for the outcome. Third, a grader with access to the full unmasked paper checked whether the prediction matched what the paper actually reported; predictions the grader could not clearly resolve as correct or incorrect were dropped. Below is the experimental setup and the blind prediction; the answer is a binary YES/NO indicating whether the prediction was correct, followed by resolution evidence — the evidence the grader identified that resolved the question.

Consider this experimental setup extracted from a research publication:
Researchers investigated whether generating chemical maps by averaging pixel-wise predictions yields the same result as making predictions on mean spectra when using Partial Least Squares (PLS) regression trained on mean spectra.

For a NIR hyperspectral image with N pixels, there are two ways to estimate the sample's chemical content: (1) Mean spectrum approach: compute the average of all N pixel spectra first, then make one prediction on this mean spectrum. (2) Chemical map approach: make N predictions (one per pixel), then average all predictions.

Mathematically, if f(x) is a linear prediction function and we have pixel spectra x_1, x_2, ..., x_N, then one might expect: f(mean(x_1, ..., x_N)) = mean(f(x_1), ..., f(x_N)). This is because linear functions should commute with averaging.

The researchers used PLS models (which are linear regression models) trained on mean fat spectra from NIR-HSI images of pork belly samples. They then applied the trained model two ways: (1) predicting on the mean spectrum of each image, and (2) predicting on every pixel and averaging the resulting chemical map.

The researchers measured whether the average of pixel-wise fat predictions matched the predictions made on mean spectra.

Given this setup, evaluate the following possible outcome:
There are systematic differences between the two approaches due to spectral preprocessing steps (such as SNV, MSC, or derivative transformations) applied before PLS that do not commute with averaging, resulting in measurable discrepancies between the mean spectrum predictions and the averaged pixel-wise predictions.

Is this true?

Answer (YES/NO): NO